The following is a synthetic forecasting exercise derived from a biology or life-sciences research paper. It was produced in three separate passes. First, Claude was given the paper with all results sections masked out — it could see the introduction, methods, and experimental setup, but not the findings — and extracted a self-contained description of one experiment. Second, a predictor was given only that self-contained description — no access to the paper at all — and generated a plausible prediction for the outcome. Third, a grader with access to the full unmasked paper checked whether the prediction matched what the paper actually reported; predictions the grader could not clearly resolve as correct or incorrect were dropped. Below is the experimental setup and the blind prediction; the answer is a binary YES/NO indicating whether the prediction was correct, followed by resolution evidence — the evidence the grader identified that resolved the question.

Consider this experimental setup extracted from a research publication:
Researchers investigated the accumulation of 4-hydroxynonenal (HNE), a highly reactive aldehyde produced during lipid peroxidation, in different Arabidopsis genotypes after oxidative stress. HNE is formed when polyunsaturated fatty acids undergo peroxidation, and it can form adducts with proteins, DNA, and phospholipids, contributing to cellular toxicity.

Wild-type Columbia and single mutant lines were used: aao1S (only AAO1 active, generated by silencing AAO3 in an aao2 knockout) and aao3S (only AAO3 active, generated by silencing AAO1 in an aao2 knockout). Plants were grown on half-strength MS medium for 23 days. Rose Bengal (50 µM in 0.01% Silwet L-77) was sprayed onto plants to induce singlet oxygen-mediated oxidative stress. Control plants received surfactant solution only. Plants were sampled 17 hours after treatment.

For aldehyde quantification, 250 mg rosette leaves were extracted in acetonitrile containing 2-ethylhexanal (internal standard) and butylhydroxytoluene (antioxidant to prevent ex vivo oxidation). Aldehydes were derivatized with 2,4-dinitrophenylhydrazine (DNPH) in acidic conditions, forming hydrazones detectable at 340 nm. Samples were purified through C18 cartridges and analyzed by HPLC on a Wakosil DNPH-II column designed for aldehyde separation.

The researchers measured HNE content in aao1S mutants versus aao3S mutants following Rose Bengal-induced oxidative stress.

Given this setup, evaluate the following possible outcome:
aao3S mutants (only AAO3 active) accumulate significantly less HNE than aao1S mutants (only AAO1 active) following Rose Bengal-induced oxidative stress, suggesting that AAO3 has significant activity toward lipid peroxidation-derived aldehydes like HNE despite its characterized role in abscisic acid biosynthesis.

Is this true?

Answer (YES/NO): YES